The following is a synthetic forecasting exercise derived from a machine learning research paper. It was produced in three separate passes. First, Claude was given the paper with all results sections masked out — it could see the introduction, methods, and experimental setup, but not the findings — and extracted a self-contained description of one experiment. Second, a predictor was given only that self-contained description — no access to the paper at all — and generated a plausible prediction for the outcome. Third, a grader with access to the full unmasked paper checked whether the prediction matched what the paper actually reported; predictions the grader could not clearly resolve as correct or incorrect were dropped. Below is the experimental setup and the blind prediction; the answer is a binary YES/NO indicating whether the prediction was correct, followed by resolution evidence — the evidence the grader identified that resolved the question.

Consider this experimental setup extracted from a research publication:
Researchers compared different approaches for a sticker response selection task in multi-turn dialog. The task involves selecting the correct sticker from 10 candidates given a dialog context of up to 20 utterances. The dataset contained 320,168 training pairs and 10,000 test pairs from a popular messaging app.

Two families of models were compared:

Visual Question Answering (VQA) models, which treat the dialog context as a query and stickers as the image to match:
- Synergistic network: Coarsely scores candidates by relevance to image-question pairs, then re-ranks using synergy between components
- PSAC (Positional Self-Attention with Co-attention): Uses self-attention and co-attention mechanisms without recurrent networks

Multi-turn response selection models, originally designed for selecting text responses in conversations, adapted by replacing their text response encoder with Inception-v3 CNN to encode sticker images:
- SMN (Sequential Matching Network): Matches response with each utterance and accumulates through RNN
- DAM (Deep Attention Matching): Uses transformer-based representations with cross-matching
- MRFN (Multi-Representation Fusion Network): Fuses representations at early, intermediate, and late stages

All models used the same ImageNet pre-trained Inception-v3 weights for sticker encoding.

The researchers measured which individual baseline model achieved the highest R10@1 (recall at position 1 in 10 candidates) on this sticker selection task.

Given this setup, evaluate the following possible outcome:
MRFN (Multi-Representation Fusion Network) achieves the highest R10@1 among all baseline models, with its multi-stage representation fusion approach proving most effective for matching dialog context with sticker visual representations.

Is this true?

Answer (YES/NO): YES